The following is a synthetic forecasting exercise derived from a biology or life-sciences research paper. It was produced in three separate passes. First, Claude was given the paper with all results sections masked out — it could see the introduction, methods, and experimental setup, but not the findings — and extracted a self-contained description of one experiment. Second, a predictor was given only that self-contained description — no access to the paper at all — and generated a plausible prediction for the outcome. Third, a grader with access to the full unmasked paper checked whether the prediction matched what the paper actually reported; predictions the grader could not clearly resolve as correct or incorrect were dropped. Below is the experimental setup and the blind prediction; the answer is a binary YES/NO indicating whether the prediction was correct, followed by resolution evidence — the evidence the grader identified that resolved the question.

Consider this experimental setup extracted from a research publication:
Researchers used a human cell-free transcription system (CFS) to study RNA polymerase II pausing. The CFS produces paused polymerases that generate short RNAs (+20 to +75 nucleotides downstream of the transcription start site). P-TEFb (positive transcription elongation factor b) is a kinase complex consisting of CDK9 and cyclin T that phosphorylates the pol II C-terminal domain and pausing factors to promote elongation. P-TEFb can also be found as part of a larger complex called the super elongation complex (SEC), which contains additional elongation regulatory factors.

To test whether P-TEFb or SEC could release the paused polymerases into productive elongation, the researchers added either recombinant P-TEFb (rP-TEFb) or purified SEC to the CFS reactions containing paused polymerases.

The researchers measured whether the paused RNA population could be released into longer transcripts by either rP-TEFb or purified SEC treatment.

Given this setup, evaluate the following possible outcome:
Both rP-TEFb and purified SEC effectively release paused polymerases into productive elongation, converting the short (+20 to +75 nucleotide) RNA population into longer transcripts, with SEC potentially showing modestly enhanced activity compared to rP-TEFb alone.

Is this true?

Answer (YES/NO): YES